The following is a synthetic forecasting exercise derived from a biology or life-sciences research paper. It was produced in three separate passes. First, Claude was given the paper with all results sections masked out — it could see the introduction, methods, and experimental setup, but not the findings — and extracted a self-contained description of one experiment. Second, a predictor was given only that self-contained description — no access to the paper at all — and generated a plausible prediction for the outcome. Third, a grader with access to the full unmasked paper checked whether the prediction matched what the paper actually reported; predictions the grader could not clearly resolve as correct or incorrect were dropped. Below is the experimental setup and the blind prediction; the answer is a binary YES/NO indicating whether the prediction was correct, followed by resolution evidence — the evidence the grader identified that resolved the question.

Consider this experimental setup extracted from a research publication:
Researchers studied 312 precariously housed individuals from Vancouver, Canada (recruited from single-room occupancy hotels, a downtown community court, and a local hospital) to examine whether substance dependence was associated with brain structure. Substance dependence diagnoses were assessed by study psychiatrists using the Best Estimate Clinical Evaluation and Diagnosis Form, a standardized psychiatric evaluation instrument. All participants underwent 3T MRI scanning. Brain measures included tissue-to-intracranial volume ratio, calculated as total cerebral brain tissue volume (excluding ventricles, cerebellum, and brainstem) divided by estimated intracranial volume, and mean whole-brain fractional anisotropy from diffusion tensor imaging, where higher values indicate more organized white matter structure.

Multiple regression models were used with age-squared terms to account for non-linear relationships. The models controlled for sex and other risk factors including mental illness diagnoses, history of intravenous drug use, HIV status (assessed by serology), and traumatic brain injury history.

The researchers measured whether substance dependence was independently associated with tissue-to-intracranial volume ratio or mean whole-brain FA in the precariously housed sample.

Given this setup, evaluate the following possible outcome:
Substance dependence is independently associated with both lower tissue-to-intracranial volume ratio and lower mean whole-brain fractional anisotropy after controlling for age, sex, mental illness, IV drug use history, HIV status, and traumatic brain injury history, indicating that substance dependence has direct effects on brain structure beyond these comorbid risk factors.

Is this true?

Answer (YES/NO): NO